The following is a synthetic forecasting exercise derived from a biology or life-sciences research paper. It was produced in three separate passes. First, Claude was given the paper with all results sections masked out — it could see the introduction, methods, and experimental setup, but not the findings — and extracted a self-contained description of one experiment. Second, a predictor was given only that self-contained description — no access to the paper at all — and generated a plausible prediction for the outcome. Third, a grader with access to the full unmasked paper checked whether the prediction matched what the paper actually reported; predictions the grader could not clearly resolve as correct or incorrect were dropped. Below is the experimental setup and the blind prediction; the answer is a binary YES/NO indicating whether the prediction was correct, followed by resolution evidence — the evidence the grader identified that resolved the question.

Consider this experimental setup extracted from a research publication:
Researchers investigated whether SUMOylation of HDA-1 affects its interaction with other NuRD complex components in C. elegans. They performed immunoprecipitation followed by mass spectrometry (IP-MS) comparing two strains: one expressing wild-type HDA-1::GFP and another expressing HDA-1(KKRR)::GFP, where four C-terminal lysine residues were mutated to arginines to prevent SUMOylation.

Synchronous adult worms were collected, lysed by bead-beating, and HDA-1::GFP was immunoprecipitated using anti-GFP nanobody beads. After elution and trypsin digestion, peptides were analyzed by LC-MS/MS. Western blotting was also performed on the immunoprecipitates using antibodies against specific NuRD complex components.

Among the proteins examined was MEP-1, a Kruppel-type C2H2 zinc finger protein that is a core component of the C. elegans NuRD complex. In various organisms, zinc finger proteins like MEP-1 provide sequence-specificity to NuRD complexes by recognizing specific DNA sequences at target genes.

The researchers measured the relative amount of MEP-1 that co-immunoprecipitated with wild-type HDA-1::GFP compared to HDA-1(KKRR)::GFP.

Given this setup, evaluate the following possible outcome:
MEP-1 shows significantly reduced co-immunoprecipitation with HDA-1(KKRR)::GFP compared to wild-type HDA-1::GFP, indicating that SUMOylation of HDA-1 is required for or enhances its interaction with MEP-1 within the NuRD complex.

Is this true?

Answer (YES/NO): YES